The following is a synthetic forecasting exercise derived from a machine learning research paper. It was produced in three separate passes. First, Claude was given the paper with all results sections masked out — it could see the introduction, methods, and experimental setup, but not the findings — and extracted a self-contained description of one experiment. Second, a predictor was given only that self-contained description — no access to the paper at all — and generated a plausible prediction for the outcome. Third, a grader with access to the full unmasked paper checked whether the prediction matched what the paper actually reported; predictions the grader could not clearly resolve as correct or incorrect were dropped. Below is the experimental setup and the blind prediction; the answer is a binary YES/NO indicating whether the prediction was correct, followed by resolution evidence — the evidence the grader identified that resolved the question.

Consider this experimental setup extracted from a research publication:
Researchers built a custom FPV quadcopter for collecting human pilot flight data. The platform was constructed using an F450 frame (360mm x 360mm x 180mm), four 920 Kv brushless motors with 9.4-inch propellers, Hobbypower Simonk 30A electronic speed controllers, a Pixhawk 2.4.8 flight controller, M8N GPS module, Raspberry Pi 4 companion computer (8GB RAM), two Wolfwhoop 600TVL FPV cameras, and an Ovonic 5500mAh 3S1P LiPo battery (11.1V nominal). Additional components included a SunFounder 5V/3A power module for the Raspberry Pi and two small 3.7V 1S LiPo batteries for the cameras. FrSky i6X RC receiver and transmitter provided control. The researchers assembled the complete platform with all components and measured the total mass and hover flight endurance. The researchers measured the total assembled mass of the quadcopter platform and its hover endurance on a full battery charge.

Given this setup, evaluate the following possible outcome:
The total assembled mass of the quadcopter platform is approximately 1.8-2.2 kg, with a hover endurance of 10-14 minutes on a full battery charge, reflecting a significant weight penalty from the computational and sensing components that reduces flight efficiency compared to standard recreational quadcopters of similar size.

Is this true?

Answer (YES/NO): NO